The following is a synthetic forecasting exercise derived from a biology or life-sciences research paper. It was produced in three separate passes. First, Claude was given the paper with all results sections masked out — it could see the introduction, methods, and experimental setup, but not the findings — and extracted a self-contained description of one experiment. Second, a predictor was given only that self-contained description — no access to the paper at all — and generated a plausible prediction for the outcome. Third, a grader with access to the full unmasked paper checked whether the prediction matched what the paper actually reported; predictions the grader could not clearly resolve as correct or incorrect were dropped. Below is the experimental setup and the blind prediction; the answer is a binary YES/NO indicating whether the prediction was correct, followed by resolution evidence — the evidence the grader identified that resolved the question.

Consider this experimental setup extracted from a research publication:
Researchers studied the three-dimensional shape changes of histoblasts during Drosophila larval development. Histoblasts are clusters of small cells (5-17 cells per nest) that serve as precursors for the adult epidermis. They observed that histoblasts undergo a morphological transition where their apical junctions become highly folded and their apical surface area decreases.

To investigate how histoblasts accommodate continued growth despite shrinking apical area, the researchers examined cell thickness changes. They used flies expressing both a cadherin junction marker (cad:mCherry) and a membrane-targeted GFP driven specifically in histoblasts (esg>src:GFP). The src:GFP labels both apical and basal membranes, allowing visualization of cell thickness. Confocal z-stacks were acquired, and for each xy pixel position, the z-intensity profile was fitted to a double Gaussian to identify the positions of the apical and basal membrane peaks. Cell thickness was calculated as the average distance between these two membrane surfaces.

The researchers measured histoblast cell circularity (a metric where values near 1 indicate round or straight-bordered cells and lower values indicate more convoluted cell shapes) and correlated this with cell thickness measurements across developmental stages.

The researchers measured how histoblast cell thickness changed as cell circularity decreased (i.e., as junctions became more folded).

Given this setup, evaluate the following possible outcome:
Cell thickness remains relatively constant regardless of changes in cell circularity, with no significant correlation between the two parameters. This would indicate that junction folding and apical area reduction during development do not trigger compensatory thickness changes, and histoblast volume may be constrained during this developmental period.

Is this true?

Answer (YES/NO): NO